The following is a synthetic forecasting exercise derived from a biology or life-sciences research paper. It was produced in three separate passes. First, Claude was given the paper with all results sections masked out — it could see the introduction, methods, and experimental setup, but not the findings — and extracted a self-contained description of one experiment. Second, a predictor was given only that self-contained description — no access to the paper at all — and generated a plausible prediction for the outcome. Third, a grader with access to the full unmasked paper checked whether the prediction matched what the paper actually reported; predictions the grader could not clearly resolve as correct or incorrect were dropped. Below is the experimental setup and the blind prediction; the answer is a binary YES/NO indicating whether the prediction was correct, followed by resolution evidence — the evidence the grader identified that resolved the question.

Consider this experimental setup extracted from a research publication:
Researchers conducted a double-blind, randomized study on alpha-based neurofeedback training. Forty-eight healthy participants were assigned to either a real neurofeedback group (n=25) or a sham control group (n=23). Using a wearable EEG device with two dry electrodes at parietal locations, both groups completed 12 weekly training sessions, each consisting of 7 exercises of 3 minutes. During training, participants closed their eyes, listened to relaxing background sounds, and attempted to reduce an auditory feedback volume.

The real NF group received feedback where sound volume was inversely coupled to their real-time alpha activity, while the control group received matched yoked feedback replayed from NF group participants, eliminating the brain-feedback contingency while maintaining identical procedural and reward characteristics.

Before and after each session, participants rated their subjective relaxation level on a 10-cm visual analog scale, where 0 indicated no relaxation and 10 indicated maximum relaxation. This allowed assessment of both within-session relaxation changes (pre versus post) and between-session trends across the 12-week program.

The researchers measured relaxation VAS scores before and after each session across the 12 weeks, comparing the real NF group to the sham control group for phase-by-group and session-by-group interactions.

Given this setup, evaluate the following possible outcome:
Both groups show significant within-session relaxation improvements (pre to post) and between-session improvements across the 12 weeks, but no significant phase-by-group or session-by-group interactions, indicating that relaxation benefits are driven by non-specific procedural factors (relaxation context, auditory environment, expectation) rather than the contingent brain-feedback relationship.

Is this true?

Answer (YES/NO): YES